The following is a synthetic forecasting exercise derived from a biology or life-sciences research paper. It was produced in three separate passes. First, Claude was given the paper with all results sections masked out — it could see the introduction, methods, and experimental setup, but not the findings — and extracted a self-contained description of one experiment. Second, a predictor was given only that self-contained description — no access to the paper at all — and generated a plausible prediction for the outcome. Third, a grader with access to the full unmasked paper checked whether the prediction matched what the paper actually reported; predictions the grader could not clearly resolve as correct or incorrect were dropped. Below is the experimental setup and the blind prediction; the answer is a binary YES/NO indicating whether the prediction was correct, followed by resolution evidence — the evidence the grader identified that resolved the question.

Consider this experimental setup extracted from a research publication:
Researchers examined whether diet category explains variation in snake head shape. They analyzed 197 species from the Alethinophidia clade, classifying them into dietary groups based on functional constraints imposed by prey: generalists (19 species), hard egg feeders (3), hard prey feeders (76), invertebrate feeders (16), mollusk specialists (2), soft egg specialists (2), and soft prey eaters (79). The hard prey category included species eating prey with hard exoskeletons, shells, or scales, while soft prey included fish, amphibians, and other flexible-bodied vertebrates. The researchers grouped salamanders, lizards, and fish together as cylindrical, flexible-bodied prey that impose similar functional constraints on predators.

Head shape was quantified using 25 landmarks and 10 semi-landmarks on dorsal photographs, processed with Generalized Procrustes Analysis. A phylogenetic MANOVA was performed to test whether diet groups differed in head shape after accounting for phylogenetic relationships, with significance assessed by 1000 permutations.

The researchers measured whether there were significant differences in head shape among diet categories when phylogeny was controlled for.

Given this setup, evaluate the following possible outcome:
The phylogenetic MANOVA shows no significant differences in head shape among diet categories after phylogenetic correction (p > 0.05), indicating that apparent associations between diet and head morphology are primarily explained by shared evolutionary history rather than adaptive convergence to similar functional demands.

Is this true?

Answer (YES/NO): NO